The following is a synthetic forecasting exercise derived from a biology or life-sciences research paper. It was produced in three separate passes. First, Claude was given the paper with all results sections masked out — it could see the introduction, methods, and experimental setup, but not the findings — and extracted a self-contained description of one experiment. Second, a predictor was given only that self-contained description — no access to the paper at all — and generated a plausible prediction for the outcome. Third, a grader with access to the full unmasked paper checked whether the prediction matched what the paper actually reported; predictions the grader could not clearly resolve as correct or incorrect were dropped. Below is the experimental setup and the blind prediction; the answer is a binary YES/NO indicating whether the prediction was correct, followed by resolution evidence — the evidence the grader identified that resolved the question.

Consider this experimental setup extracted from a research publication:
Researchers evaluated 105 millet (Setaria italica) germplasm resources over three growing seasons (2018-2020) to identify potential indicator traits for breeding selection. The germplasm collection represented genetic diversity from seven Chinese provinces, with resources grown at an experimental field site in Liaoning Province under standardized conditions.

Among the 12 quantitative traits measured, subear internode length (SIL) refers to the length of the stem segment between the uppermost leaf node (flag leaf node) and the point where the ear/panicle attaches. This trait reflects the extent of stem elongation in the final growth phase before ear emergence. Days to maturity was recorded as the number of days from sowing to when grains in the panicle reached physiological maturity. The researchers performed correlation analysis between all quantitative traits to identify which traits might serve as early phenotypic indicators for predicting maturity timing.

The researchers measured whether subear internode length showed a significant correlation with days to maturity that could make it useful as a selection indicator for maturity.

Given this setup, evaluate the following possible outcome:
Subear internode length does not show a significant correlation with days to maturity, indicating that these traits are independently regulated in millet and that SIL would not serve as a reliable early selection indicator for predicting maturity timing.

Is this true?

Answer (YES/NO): NO